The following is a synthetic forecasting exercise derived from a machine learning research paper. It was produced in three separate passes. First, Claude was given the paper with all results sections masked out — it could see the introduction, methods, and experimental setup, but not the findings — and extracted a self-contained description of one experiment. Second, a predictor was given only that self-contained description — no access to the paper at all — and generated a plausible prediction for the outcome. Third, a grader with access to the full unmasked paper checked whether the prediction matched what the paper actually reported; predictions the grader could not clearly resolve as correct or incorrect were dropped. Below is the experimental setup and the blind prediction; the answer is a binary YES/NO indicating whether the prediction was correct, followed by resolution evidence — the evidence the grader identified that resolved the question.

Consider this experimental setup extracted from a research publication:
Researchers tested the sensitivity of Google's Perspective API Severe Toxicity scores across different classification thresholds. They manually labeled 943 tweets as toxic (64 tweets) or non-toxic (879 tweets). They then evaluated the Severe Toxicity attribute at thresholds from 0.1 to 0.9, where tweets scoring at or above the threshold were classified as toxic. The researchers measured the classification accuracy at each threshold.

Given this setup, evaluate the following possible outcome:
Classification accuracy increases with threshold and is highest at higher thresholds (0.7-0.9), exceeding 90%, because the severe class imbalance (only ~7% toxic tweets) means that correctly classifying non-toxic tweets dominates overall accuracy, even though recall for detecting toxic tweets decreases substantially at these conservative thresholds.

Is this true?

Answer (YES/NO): NO